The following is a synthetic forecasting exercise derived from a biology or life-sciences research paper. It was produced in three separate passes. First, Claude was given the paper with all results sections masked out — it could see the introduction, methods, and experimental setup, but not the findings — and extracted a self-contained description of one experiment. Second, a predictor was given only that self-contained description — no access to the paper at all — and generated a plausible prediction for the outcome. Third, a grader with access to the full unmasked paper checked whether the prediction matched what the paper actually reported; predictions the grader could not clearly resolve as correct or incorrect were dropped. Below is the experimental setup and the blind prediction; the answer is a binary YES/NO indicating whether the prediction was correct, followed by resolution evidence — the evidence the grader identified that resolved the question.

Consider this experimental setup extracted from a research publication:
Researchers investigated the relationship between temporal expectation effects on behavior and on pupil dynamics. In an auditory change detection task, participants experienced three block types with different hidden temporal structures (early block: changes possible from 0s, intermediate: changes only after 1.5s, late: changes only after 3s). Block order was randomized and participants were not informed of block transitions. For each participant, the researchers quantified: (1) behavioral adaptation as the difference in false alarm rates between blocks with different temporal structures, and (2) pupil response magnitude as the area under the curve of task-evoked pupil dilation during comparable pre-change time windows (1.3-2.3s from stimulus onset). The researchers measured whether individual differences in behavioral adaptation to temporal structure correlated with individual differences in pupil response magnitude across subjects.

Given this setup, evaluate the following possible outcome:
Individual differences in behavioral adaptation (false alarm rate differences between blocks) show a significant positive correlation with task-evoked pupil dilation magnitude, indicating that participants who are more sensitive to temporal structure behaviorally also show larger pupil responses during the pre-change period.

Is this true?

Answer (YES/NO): YES